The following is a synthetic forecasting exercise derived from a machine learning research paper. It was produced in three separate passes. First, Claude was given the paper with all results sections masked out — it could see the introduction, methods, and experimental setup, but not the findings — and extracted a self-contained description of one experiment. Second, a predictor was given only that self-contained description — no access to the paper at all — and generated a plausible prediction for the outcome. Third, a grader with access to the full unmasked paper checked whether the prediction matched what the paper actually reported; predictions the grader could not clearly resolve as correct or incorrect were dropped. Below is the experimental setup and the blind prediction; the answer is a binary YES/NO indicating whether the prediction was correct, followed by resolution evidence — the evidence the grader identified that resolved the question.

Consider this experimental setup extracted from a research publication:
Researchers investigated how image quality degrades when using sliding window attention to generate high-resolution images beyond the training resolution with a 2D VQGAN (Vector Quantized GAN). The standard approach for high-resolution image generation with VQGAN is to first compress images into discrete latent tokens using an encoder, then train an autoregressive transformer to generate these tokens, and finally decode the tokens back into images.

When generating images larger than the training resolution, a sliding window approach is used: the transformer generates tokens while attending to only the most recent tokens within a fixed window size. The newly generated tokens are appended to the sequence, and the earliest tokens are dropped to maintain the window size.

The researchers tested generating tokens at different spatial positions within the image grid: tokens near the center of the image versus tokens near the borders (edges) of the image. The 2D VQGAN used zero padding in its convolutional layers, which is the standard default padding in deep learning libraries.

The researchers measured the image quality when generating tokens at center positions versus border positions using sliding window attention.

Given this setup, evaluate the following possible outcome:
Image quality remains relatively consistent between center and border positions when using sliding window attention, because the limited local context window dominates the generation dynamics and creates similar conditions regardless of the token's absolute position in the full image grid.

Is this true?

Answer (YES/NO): NO